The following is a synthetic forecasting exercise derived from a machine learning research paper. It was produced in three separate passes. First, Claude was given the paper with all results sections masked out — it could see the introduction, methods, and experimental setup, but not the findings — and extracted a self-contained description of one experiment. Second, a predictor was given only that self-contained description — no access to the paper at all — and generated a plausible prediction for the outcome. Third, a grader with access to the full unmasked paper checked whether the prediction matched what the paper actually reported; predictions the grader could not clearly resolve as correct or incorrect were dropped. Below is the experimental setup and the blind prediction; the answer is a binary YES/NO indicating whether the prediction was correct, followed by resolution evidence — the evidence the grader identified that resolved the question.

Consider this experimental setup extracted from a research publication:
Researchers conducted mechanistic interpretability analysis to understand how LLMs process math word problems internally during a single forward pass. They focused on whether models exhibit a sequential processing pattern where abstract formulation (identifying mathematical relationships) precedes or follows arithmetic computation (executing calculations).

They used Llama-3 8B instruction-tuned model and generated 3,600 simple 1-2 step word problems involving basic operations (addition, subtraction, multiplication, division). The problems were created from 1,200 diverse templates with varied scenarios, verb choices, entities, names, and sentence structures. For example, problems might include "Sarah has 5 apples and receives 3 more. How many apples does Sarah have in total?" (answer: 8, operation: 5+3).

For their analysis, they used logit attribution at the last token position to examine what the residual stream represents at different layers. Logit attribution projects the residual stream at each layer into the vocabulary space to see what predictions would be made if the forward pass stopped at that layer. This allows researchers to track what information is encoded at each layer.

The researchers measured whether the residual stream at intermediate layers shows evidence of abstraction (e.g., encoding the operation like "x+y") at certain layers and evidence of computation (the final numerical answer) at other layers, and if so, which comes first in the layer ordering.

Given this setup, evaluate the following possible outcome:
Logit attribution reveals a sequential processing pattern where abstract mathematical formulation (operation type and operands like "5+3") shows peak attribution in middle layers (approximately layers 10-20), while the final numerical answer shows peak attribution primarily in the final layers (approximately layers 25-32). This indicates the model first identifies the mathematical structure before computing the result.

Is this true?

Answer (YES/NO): NO